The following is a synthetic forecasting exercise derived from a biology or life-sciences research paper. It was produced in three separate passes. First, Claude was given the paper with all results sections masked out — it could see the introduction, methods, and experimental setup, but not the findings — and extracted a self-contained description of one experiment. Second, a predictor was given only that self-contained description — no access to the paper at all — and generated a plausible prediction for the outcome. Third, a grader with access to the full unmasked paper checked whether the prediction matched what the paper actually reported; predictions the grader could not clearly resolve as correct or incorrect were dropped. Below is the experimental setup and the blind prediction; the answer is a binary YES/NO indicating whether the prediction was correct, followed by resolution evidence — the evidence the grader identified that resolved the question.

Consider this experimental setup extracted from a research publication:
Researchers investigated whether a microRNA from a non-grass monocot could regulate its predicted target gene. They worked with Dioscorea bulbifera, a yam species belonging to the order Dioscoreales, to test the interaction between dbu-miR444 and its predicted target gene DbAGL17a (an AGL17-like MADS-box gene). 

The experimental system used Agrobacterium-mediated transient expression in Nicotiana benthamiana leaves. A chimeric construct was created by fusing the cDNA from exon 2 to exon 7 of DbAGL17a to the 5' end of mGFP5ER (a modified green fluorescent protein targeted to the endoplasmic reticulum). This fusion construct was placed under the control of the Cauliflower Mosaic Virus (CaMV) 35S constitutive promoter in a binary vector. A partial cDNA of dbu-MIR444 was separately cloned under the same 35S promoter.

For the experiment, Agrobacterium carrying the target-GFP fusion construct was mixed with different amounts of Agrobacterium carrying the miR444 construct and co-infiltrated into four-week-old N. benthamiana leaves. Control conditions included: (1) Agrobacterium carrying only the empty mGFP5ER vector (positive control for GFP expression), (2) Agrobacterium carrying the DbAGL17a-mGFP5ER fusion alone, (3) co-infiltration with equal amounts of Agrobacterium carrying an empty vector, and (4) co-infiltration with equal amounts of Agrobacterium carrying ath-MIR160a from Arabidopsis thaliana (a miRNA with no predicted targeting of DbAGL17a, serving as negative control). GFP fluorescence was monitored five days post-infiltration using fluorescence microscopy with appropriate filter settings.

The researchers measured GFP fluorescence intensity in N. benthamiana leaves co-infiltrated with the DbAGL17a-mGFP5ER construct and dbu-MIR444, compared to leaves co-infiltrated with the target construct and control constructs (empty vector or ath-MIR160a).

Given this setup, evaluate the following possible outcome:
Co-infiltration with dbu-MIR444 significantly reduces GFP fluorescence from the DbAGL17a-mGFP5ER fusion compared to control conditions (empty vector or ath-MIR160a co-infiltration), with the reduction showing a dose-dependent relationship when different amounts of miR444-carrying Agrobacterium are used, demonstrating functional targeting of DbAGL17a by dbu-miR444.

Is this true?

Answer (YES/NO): YES